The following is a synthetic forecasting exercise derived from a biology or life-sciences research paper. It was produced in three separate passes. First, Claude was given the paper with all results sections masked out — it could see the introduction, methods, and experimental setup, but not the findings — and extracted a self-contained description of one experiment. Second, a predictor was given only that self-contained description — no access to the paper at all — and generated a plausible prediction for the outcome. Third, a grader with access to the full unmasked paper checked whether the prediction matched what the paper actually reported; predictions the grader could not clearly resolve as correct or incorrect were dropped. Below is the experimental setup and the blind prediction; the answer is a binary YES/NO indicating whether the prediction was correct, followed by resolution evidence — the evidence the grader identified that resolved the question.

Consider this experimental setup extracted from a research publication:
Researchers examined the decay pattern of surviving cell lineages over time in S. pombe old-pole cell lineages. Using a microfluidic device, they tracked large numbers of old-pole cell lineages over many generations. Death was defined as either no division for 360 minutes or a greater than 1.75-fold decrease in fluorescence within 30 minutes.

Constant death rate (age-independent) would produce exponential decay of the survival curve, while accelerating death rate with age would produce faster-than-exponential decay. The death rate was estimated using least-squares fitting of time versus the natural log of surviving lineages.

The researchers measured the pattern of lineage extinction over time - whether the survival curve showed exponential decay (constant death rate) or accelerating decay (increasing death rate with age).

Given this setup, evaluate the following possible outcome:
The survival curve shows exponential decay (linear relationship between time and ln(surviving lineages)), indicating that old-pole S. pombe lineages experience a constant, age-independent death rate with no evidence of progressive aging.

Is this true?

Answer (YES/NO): YES